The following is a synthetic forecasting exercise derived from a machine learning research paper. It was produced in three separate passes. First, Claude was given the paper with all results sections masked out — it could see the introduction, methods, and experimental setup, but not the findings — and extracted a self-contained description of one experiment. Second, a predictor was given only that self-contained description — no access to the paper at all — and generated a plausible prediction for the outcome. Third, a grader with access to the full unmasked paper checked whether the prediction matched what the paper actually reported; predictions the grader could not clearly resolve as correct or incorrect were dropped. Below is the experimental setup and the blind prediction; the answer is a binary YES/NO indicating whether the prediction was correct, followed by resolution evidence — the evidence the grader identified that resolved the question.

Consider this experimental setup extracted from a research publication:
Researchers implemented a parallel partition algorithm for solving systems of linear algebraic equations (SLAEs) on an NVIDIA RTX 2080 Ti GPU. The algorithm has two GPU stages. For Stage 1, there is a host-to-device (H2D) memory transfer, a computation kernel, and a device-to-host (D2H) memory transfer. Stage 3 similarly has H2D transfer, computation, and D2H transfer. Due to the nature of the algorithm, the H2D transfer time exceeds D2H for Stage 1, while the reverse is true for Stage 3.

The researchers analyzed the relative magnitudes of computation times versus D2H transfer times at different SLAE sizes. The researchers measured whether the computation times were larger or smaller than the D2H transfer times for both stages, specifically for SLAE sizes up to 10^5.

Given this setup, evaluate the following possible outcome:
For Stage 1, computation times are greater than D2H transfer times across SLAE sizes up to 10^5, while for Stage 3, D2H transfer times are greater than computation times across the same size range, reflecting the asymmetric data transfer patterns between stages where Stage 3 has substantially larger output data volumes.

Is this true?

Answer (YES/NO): NO